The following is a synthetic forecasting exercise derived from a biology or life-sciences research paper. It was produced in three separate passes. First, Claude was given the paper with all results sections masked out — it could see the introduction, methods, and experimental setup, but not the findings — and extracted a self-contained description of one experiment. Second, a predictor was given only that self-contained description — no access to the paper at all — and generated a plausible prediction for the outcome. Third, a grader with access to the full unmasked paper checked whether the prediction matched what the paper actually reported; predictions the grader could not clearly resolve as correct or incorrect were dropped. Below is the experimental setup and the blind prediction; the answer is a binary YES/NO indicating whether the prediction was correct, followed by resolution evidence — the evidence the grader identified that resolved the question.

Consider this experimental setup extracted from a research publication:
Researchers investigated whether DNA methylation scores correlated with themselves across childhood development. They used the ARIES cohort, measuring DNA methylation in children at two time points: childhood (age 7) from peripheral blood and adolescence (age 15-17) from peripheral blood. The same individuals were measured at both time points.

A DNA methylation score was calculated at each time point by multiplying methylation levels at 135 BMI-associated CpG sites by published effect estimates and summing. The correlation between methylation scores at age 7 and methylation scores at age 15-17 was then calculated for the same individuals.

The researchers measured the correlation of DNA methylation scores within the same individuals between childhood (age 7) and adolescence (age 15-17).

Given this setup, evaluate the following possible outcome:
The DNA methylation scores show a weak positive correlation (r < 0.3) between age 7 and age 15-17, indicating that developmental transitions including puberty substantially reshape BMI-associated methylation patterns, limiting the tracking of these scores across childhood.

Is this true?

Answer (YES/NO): NO